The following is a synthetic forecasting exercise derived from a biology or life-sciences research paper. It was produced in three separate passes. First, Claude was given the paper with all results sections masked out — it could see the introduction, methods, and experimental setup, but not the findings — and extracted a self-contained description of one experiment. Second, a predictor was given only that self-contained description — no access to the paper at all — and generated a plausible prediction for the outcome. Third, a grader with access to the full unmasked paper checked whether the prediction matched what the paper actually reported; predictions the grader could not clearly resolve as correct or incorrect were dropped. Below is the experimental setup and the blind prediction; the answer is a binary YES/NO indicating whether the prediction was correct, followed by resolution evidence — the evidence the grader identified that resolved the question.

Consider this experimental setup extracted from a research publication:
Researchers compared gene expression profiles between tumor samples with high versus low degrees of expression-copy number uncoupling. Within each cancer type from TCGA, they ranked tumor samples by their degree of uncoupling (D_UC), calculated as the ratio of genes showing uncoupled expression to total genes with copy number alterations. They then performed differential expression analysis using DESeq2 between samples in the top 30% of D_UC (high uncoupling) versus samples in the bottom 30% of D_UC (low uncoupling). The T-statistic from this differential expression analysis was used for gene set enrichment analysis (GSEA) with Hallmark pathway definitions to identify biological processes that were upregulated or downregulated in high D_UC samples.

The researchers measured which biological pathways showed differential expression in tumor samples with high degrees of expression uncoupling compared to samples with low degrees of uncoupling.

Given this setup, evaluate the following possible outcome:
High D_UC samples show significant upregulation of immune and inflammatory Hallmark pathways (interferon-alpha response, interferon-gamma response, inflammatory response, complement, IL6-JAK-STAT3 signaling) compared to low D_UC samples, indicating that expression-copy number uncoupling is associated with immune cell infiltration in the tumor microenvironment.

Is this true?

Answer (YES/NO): NO